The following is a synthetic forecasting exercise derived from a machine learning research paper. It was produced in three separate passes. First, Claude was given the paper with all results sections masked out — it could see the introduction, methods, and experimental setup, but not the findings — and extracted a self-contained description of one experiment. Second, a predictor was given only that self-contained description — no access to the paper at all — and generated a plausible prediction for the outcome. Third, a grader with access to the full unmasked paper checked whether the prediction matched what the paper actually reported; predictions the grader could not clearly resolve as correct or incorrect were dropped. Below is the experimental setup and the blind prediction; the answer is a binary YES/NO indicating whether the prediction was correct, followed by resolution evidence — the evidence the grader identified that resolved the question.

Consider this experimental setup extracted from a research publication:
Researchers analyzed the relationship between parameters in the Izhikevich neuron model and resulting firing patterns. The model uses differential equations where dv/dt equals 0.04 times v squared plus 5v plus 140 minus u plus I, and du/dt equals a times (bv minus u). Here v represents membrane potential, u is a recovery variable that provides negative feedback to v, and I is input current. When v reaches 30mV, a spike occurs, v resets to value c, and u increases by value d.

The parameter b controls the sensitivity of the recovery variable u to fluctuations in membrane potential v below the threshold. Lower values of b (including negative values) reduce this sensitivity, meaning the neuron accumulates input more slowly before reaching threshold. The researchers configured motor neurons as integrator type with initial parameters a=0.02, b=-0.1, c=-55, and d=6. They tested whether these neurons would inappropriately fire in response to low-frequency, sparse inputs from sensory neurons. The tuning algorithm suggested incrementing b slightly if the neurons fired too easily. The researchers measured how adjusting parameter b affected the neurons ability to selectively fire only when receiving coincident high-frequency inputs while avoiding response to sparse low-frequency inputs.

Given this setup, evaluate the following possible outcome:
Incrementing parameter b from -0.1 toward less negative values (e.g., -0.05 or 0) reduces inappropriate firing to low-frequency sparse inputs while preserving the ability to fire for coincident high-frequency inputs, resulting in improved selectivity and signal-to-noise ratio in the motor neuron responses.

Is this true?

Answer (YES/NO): YES